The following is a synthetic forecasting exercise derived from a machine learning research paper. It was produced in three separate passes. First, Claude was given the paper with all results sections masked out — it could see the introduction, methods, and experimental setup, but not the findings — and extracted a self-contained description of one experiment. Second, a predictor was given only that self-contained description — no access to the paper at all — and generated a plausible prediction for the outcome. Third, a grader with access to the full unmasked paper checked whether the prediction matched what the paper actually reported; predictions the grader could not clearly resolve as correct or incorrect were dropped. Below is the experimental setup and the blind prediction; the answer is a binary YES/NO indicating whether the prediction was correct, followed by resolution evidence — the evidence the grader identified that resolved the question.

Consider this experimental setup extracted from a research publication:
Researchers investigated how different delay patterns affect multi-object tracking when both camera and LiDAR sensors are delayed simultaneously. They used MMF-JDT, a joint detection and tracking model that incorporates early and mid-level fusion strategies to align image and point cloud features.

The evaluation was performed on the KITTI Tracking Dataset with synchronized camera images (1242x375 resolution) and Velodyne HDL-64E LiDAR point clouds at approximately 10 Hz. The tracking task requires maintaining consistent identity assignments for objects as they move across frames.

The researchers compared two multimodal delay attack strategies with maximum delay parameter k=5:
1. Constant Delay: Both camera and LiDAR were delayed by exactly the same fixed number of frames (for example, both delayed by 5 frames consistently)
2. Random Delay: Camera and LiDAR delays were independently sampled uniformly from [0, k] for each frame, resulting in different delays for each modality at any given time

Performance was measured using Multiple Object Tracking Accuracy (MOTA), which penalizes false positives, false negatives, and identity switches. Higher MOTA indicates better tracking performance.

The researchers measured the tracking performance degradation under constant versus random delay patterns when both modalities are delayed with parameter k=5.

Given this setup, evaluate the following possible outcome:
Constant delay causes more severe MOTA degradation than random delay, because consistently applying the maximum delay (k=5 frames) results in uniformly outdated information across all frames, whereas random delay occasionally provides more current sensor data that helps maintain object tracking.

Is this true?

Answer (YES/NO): NO